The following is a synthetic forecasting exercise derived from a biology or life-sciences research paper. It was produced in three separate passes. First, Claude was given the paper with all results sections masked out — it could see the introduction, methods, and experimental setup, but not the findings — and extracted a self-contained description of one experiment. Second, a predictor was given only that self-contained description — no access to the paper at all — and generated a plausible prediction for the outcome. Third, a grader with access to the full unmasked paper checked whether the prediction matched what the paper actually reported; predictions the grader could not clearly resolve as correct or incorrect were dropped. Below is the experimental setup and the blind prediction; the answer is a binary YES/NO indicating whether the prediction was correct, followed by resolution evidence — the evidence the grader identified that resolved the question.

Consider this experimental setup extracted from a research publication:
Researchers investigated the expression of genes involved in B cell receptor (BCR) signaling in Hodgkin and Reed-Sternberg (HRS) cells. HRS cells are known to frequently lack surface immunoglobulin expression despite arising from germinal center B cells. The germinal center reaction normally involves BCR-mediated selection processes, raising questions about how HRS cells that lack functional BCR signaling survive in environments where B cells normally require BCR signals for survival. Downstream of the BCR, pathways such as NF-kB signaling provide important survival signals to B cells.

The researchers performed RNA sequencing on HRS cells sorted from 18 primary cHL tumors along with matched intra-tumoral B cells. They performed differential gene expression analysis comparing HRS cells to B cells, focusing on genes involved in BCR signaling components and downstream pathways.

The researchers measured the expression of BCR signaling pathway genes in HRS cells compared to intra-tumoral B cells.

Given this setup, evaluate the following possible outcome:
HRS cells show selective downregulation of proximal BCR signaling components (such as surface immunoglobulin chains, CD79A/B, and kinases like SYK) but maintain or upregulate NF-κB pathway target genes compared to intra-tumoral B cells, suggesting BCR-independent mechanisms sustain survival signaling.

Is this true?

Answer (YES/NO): YES